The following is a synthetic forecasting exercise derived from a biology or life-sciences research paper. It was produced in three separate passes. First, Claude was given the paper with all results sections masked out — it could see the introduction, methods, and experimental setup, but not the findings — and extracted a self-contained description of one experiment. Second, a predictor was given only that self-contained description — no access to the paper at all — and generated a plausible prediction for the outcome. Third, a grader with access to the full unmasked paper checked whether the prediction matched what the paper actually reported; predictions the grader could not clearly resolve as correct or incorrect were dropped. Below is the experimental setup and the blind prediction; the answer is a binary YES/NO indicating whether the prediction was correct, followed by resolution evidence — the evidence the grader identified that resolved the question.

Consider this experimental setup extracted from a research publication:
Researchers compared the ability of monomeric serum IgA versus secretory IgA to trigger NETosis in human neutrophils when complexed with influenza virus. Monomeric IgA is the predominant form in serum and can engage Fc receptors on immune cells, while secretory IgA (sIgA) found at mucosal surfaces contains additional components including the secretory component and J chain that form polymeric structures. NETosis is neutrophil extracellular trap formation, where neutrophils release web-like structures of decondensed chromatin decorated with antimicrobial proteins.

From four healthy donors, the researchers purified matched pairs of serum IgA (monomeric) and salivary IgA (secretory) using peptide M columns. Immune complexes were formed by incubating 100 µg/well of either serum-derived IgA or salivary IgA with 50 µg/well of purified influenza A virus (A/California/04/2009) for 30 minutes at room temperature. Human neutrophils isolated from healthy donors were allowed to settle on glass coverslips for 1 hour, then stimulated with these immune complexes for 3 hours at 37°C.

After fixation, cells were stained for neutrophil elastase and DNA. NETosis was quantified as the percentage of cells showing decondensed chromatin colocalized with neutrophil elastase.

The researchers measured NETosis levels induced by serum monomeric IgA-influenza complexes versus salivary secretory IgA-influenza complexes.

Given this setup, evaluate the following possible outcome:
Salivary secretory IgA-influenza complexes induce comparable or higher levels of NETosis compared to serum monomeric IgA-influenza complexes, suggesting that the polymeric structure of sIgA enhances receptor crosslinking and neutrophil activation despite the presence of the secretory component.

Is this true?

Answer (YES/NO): NO